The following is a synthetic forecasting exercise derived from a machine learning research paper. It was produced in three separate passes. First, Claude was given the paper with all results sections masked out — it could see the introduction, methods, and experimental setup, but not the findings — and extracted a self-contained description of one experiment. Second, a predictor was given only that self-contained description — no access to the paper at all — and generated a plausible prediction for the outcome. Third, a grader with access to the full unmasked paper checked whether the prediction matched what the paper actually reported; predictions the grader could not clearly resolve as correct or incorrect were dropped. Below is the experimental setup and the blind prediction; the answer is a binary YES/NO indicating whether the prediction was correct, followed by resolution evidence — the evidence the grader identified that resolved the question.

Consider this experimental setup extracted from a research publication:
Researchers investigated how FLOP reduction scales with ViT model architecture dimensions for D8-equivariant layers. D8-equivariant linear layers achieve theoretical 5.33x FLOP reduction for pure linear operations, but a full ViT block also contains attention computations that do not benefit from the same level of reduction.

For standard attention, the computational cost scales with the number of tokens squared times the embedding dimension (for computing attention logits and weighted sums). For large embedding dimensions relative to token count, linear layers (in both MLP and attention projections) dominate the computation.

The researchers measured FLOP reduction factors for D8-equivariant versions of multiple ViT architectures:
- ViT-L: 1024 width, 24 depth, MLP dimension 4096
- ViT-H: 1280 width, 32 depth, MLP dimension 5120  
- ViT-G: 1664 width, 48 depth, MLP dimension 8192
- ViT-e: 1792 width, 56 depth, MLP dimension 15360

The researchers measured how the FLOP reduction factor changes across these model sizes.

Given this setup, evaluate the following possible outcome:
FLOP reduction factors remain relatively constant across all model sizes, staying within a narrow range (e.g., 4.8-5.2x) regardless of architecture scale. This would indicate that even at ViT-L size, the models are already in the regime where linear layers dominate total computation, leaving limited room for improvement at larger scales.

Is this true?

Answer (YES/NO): NO